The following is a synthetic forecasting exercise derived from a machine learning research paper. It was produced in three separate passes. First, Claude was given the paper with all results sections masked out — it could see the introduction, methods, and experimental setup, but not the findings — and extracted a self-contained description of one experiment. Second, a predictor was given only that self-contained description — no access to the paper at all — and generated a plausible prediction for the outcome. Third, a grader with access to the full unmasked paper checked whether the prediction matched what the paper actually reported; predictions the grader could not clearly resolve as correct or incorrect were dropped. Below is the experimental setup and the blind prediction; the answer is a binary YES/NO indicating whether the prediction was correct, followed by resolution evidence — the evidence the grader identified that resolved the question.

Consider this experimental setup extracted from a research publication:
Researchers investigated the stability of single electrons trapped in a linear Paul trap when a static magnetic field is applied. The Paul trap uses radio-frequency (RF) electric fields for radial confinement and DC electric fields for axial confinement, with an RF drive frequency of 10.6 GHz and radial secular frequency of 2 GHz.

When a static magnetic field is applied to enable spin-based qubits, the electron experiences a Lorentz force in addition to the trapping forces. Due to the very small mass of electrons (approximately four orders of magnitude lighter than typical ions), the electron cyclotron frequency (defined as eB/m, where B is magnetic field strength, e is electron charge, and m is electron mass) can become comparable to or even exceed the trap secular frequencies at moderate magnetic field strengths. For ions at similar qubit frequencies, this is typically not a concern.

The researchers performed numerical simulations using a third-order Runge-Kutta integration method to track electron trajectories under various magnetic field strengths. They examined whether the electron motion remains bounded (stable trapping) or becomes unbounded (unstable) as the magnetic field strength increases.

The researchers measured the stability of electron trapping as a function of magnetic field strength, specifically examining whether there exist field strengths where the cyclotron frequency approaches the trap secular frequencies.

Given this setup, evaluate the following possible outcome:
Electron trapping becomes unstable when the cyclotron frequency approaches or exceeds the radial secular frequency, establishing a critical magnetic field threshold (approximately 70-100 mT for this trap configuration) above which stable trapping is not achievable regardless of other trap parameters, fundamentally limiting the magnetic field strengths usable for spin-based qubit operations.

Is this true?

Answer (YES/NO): NO